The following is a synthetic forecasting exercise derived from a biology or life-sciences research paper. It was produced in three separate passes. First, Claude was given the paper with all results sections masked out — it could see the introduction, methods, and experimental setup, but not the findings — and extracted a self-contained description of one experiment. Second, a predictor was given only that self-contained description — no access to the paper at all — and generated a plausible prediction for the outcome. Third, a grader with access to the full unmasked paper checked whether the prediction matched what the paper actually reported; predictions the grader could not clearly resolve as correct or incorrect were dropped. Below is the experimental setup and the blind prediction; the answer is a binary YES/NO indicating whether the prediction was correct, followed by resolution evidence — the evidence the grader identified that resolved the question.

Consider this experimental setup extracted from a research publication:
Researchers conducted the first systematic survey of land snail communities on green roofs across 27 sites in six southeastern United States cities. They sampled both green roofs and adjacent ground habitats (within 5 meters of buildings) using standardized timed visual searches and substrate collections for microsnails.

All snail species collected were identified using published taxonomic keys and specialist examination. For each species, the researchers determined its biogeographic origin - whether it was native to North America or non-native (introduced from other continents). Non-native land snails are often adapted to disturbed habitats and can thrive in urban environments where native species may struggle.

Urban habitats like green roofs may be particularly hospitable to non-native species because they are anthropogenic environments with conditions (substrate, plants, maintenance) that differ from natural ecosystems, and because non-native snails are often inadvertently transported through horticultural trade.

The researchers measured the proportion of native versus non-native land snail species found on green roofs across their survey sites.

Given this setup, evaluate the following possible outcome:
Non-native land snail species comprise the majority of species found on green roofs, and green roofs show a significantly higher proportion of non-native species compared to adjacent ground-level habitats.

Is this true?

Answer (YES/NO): NO